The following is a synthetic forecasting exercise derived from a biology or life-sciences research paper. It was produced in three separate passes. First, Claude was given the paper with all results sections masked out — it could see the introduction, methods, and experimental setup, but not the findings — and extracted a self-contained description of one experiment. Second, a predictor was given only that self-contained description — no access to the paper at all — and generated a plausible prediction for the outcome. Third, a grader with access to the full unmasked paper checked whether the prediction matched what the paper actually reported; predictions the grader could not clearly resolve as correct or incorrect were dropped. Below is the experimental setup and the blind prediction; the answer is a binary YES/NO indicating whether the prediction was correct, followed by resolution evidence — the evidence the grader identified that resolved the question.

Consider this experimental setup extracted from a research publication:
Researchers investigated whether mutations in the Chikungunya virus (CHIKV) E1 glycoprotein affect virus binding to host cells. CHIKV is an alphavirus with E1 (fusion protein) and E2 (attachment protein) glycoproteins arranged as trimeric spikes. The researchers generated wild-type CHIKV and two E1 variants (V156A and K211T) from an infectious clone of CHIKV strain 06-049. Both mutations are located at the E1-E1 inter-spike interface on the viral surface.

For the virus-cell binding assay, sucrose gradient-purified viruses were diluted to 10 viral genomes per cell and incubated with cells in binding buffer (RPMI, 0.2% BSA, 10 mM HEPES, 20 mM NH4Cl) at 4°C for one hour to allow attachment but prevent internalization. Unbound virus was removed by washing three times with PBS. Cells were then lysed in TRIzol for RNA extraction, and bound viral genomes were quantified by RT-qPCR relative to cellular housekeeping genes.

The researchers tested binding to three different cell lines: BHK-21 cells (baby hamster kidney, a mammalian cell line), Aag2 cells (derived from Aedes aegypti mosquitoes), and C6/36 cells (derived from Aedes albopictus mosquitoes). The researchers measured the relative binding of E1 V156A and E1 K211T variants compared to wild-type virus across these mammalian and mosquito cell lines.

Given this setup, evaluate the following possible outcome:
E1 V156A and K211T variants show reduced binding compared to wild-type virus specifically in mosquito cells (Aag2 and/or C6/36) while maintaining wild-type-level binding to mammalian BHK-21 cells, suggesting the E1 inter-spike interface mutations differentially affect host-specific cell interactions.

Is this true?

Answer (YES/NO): NO